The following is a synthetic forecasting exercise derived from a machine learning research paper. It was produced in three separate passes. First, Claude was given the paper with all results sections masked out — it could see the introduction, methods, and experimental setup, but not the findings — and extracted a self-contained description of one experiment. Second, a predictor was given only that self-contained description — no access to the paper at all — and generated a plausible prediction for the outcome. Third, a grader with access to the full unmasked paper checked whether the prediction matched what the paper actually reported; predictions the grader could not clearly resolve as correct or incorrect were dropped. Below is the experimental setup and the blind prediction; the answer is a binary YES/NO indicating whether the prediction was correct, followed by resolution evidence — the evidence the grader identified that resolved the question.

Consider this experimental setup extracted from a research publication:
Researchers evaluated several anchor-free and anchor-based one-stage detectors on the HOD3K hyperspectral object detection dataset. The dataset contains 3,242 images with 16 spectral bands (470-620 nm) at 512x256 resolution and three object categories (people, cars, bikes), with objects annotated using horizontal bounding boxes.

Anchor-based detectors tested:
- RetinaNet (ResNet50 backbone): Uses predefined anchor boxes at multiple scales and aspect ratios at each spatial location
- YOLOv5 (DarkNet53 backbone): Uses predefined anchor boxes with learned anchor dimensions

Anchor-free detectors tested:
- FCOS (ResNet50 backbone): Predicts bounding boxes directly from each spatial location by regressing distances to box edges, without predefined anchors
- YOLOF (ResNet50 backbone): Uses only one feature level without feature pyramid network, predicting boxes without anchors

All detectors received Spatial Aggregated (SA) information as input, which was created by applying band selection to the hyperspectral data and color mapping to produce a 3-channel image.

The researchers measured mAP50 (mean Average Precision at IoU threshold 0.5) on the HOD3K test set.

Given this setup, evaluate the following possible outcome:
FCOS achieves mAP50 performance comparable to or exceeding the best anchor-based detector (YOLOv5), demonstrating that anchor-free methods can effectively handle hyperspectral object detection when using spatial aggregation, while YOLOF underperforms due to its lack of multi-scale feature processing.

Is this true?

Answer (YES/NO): NO